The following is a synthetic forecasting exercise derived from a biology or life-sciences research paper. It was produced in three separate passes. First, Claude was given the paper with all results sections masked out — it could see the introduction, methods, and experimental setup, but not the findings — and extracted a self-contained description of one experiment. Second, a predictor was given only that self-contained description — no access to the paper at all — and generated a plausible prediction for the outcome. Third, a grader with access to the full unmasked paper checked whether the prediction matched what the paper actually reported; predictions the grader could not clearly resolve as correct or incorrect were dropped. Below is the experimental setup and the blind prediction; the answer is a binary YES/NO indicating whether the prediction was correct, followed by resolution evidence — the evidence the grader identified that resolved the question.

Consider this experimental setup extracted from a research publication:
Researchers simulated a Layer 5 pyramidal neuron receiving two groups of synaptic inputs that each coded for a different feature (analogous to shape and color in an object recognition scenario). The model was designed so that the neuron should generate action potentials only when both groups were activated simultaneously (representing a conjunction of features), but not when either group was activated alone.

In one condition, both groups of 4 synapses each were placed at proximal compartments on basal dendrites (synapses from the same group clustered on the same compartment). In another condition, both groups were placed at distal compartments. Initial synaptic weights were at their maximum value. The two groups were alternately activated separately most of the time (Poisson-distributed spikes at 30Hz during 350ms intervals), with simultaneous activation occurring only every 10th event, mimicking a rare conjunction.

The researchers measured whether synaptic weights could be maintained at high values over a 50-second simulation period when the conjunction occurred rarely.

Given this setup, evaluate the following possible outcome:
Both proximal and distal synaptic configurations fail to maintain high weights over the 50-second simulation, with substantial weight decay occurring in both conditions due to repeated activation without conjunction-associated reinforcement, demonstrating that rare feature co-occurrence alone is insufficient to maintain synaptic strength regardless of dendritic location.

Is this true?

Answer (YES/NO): NO